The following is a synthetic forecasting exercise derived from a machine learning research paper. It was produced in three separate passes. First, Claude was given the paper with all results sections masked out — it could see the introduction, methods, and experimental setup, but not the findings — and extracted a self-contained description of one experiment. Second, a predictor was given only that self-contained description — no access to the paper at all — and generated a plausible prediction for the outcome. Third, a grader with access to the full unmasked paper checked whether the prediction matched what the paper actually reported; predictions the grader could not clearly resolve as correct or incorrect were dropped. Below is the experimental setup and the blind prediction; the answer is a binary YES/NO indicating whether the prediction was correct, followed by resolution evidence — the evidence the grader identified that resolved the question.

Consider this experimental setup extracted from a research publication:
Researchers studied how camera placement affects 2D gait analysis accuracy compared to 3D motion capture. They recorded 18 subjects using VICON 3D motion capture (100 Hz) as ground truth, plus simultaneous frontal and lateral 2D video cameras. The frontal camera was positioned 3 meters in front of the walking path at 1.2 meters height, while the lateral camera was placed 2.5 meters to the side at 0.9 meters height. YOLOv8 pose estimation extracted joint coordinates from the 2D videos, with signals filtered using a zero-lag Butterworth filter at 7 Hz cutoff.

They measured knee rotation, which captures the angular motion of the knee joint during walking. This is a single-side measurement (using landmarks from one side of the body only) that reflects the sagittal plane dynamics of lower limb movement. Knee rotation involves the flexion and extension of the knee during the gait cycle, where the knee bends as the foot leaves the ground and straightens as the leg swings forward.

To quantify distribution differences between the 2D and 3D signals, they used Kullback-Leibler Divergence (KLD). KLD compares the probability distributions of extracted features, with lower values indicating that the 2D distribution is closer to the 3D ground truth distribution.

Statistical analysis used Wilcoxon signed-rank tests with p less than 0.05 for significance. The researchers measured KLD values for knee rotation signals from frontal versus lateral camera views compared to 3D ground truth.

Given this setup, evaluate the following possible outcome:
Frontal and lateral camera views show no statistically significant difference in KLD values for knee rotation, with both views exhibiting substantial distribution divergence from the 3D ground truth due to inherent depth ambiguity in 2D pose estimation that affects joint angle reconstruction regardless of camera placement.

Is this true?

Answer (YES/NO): YES